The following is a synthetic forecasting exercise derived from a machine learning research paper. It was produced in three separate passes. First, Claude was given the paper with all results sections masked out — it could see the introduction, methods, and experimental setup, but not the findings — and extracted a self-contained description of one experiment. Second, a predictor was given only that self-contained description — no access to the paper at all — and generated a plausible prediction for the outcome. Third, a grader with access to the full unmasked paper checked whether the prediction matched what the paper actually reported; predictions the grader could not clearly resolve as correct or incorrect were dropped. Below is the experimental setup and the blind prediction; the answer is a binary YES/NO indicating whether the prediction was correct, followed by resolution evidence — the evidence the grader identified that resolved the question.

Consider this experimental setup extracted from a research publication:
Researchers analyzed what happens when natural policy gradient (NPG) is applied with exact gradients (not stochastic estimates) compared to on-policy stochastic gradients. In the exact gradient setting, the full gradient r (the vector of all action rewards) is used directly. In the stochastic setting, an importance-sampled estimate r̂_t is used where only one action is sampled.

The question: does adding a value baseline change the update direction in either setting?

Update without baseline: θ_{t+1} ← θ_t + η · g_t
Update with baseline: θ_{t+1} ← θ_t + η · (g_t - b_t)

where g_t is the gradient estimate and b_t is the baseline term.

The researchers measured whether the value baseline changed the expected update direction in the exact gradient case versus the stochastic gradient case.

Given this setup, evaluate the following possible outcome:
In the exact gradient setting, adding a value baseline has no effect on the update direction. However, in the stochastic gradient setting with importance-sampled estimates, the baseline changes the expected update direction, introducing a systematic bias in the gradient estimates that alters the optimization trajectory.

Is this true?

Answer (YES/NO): NO